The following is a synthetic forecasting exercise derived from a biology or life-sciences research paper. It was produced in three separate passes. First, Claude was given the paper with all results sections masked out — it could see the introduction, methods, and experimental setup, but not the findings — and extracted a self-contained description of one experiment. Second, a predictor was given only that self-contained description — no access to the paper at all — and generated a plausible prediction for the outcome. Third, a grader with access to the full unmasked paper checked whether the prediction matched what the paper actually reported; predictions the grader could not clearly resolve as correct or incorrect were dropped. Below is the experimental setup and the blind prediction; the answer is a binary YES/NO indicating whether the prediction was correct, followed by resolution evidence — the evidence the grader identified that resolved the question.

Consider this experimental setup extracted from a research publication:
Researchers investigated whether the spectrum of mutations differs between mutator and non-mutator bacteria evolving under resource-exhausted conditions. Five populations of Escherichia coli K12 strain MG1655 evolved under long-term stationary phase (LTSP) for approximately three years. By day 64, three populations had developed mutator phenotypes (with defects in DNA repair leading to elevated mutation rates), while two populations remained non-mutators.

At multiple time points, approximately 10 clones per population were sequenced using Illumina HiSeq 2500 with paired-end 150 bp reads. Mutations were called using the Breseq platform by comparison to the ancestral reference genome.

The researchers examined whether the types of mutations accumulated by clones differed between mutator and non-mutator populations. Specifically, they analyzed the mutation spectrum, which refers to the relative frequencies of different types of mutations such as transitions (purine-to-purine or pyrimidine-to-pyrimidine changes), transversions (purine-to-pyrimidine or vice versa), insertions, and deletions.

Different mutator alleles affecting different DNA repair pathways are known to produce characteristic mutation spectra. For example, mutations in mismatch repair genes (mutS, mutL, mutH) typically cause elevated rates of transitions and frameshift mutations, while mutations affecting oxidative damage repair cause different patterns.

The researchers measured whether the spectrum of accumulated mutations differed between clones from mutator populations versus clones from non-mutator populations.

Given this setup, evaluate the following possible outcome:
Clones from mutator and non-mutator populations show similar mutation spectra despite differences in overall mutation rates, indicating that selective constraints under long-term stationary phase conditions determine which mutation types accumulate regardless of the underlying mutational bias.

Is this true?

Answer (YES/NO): NO